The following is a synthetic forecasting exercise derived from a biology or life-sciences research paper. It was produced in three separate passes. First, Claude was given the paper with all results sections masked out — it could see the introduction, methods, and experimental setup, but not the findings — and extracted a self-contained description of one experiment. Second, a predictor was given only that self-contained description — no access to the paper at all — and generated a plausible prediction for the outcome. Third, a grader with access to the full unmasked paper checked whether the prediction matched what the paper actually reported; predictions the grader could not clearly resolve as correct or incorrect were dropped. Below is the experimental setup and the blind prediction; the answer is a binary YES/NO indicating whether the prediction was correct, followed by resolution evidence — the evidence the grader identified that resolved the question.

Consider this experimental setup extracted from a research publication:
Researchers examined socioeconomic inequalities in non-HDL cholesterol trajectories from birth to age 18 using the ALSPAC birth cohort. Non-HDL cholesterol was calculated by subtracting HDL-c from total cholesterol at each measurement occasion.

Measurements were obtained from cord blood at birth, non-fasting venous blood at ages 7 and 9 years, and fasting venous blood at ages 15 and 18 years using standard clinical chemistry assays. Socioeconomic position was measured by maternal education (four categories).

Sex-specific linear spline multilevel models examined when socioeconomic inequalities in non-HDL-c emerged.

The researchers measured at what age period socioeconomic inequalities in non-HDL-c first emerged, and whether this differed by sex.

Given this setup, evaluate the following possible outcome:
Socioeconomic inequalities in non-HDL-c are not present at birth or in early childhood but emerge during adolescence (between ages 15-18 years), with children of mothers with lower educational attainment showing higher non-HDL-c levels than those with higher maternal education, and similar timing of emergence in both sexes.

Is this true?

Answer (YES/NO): NO